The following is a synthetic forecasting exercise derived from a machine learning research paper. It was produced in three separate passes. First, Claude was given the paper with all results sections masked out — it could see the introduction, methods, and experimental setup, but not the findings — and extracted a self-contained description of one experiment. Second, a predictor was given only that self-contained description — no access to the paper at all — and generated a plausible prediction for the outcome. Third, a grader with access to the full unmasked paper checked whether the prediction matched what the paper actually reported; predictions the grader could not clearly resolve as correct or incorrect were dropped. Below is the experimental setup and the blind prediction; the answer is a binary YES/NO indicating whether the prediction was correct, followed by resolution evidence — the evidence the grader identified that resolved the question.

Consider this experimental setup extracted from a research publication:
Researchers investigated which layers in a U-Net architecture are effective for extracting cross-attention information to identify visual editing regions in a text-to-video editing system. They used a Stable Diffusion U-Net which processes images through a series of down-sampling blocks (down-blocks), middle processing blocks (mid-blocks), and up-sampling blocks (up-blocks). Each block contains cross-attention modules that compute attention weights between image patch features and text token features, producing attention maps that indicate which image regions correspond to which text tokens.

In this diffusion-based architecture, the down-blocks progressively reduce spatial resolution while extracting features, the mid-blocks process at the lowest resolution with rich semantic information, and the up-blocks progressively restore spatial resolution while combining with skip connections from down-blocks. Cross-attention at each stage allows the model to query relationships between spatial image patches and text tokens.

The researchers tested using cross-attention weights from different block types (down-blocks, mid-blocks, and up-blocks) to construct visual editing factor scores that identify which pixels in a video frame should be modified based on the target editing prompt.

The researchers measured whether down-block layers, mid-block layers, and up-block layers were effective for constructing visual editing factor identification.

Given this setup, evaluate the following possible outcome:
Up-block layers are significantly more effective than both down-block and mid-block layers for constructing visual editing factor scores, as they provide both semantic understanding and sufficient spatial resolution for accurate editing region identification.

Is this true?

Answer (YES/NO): NO